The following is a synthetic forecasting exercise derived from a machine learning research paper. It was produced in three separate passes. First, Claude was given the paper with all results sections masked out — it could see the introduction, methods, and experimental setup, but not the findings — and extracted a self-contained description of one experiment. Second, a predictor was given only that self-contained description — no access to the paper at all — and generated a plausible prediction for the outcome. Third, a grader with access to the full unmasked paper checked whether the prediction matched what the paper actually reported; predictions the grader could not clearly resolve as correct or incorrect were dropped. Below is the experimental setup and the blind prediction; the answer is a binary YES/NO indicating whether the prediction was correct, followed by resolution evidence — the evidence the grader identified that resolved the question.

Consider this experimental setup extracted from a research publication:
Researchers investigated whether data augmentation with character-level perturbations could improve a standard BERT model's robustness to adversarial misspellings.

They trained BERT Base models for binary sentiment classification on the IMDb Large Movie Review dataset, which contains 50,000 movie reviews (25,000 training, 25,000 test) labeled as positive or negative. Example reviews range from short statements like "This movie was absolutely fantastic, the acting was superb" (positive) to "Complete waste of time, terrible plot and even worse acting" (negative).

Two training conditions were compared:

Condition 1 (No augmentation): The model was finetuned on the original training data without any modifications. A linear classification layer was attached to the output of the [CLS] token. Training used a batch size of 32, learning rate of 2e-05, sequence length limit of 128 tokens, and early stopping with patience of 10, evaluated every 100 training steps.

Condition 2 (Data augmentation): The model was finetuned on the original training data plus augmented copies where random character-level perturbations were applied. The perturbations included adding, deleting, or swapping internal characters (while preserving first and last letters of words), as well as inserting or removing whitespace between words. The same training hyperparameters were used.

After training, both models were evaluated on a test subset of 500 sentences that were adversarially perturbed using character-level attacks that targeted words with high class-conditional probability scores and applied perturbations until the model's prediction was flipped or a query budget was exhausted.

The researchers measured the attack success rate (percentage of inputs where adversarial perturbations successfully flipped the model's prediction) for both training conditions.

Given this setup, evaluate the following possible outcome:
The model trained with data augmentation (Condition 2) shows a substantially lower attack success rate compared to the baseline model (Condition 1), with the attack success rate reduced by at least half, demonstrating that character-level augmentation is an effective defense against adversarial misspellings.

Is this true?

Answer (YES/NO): NO